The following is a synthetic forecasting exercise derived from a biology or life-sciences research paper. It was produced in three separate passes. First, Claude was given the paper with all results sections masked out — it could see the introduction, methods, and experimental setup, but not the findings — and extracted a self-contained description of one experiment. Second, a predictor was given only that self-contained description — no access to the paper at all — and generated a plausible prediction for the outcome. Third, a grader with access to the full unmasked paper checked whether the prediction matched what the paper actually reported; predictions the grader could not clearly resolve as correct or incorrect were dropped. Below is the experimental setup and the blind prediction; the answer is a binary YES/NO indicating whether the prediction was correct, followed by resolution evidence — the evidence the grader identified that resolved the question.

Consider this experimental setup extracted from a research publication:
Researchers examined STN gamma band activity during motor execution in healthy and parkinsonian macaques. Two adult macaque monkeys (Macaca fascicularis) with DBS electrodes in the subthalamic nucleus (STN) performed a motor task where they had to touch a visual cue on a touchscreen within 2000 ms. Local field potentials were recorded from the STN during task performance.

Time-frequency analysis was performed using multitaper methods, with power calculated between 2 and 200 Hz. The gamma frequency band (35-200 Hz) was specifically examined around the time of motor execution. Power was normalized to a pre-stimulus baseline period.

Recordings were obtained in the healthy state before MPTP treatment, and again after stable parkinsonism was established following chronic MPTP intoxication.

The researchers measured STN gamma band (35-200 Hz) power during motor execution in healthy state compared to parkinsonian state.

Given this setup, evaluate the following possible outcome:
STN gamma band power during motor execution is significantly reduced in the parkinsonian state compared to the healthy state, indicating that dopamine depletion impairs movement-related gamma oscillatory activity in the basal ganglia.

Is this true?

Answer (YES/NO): YES